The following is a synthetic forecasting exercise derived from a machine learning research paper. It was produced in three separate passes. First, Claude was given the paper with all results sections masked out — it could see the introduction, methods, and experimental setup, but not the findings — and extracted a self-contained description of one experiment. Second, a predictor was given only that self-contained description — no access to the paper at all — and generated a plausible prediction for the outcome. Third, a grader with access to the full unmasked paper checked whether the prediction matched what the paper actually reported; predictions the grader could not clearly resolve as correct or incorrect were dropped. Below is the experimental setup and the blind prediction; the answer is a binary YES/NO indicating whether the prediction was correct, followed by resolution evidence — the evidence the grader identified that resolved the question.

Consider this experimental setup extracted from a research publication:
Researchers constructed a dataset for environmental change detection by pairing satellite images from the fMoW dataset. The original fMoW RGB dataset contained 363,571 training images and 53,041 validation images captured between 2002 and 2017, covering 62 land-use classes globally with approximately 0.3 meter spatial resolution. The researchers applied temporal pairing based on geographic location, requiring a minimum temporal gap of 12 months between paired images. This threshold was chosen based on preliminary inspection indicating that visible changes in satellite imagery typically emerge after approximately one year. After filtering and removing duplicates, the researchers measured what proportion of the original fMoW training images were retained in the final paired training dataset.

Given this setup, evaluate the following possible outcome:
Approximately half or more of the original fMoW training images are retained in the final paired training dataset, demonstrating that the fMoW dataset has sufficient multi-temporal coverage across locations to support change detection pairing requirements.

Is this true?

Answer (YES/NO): YES